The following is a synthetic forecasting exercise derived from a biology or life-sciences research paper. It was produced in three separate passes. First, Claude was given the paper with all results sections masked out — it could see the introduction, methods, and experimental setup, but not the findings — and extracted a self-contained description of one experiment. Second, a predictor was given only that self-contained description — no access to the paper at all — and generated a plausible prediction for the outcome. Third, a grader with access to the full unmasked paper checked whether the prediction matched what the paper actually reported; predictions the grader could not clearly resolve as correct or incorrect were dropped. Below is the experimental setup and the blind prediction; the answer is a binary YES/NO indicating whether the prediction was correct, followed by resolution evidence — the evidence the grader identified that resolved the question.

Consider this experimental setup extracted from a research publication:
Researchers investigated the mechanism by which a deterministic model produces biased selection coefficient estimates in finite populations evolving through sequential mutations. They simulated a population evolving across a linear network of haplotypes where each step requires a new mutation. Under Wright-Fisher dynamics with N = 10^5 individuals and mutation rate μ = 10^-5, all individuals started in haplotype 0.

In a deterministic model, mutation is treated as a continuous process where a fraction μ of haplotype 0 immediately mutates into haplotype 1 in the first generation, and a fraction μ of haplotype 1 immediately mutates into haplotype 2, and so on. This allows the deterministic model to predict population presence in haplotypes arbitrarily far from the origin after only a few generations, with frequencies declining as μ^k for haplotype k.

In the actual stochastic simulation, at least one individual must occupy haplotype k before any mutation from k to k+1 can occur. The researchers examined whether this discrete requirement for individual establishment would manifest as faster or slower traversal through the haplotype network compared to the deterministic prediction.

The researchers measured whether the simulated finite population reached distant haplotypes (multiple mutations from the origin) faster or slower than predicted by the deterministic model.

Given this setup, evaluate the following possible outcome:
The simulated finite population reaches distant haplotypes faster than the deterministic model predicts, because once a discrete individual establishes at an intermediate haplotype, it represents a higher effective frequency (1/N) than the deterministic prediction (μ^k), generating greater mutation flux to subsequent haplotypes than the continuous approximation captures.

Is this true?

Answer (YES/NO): NO